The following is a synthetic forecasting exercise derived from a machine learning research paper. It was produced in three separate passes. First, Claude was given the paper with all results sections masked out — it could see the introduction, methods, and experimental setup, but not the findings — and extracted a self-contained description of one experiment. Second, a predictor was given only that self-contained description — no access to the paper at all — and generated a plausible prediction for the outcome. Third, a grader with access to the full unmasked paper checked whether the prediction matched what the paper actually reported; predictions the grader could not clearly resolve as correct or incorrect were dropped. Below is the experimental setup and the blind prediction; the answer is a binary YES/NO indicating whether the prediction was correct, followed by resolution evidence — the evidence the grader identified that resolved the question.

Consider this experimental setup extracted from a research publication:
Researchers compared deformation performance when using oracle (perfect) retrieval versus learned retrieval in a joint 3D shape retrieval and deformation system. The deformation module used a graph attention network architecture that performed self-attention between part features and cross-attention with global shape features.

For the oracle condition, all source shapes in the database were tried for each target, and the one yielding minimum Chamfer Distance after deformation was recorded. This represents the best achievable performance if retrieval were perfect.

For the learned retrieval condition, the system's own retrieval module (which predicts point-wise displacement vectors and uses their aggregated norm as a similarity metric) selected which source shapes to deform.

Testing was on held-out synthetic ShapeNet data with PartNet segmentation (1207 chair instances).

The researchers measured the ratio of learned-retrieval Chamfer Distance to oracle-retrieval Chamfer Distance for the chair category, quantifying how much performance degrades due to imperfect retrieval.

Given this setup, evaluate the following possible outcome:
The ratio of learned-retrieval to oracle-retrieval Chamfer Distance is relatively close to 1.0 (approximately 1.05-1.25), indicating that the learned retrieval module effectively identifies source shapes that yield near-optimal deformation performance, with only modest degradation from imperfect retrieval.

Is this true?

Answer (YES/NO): NO